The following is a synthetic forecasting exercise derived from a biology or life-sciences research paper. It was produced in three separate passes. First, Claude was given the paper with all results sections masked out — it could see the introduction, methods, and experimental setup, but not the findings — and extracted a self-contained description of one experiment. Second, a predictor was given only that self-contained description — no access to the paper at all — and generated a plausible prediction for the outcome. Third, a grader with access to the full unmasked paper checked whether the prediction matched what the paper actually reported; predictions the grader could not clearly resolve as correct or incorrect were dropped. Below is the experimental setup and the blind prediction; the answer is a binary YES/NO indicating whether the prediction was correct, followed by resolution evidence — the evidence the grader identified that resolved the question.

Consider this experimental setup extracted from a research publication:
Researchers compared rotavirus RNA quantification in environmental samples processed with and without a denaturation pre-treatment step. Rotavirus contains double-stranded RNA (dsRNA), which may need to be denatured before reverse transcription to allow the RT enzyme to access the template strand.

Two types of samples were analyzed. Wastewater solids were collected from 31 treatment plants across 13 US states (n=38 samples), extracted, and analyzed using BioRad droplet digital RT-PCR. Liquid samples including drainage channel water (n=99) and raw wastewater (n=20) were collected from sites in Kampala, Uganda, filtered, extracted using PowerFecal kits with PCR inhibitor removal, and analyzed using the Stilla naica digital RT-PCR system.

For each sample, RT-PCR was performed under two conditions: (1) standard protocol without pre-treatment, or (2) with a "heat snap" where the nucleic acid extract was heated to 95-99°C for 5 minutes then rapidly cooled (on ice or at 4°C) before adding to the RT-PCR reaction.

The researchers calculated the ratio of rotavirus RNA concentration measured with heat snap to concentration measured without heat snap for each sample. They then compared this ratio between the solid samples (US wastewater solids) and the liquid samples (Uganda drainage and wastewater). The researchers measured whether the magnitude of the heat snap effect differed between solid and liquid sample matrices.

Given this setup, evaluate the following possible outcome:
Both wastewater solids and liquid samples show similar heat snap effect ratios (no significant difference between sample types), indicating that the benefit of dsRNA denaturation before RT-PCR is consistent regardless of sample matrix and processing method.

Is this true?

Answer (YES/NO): YES